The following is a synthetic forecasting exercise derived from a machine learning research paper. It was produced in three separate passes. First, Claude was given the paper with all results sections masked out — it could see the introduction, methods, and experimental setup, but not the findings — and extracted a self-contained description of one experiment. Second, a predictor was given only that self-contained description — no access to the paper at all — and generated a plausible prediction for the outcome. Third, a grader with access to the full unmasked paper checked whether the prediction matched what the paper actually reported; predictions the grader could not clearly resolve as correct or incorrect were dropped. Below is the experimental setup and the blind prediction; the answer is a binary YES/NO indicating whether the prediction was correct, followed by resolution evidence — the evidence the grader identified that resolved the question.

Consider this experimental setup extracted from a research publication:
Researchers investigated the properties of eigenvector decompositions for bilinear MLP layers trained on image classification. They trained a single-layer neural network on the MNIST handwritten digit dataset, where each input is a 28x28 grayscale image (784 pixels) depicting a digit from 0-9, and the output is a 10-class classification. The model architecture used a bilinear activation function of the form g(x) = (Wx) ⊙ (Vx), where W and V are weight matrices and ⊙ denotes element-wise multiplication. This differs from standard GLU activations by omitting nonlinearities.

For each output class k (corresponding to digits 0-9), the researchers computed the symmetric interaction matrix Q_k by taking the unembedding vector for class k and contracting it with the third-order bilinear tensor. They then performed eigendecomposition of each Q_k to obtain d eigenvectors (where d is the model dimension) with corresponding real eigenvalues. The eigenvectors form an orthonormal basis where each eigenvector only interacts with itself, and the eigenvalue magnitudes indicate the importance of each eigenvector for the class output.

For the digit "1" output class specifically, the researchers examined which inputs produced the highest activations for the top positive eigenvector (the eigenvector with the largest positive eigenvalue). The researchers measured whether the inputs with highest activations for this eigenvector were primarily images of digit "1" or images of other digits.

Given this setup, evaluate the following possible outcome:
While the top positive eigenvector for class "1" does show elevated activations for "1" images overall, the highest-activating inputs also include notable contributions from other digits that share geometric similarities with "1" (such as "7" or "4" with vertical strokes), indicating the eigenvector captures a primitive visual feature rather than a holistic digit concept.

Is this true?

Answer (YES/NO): NO